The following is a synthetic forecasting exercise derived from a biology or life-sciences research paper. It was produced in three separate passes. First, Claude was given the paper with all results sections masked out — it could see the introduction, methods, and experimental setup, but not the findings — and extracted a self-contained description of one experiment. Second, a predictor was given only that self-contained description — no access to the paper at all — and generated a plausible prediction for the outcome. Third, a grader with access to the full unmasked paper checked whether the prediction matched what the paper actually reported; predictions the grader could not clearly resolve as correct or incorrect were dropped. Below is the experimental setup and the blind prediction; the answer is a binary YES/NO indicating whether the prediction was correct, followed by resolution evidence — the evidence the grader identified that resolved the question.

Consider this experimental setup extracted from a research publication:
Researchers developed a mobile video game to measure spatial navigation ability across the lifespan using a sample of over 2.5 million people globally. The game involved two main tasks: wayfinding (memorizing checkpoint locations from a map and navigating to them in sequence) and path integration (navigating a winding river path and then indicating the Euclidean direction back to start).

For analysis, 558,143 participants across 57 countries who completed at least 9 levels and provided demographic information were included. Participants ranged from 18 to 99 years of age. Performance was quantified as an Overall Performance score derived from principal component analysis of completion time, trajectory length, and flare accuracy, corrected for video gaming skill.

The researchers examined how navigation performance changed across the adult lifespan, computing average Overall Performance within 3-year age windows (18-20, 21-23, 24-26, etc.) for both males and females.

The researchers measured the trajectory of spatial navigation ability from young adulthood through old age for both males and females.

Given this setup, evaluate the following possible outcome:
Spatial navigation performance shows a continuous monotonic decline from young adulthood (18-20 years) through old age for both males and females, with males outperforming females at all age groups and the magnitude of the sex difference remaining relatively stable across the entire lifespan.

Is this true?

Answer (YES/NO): NO